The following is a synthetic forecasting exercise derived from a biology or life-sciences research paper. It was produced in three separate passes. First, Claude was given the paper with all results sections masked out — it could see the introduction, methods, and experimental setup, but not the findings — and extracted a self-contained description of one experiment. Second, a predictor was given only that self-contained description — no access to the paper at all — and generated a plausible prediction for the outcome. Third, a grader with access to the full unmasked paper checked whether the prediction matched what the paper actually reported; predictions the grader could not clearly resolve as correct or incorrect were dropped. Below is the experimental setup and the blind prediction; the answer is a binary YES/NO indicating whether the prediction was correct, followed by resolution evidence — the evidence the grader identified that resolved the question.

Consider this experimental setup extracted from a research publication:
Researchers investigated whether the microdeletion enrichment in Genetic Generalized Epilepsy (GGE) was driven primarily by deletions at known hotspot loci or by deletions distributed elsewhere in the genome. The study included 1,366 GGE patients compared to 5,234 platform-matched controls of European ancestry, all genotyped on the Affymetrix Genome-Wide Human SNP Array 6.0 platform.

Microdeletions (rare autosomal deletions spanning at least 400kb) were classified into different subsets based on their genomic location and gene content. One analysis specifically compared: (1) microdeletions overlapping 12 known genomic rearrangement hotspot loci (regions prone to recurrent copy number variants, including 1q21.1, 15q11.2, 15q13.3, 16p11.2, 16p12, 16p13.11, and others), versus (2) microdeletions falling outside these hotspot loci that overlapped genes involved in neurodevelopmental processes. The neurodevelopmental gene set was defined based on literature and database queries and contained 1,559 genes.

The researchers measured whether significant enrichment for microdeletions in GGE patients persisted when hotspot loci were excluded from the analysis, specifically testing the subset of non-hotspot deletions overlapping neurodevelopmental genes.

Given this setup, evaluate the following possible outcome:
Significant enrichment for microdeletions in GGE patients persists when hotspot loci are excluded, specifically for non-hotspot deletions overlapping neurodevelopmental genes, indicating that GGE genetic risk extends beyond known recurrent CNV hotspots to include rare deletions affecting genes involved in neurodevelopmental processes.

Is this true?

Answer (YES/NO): YES